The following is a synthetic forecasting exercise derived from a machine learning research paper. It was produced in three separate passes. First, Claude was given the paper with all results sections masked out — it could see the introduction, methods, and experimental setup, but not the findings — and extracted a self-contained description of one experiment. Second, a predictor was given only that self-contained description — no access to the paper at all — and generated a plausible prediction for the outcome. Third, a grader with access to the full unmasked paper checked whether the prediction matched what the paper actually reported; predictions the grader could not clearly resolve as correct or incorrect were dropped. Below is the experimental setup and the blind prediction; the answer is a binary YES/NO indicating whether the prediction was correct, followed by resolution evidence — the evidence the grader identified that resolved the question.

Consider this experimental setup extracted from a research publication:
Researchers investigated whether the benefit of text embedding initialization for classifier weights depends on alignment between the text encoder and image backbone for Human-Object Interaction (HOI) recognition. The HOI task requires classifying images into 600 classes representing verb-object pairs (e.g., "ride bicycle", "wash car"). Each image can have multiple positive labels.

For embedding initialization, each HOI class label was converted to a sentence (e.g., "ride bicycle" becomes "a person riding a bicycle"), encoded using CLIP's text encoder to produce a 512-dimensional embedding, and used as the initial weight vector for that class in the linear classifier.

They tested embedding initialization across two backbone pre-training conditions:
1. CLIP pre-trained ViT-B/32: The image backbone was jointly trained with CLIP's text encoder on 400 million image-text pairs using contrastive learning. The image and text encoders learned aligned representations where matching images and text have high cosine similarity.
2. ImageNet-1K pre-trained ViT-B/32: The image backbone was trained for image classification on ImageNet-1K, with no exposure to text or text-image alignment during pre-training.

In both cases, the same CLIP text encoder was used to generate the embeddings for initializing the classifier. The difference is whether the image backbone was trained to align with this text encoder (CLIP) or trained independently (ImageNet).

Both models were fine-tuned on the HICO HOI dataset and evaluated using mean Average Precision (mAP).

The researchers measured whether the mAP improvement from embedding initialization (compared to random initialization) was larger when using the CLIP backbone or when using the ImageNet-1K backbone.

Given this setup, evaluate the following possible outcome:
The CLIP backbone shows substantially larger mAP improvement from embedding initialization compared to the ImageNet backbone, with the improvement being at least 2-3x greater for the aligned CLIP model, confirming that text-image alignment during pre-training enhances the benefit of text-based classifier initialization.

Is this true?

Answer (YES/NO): YES